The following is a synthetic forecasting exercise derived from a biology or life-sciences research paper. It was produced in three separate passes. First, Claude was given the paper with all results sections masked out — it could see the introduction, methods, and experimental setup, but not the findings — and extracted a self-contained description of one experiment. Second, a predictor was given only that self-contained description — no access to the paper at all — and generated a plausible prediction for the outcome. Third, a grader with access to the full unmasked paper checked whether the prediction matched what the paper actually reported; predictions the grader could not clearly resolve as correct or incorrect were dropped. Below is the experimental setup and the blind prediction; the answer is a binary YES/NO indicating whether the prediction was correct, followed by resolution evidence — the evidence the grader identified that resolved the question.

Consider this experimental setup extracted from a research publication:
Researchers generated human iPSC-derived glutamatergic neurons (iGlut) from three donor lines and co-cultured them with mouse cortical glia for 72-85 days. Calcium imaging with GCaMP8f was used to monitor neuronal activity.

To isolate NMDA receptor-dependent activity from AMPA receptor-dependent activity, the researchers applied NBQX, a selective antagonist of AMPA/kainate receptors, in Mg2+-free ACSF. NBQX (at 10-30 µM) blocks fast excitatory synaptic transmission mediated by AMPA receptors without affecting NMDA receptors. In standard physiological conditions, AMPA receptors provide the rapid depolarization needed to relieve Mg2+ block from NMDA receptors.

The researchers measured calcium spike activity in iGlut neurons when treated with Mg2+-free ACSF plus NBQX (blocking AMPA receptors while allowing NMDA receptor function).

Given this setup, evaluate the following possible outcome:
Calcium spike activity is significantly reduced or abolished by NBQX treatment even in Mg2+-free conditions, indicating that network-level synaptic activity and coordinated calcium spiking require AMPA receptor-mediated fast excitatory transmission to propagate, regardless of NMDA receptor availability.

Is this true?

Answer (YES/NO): NO